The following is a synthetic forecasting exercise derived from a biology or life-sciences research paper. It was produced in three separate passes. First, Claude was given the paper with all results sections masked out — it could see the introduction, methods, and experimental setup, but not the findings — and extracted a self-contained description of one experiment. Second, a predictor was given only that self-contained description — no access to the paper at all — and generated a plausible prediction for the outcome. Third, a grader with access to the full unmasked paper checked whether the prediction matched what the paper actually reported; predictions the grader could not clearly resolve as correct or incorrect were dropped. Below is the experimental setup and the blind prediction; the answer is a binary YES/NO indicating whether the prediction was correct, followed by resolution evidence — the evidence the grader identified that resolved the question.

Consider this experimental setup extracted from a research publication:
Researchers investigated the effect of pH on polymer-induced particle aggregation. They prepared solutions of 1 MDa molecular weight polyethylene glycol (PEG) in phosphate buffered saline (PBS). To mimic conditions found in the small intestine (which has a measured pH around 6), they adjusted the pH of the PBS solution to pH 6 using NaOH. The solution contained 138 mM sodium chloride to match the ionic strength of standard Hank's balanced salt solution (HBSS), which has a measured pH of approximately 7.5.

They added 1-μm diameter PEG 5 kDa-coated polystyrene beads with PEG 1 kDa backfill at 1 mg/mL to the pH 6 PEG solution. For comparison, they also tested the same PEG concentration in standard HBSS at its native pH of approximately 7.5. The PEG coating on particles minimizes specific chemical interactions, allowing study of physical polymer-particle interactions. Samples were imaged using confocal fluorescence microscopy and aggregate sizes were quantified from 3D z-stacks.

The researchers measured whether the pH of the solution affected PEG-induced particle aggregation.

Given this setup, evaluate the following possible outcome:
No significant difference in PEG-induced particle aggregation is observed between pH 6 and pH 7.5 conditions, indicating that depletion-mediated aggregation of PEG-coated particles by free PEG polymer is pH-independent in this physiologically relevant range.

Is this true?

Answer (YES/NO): NO